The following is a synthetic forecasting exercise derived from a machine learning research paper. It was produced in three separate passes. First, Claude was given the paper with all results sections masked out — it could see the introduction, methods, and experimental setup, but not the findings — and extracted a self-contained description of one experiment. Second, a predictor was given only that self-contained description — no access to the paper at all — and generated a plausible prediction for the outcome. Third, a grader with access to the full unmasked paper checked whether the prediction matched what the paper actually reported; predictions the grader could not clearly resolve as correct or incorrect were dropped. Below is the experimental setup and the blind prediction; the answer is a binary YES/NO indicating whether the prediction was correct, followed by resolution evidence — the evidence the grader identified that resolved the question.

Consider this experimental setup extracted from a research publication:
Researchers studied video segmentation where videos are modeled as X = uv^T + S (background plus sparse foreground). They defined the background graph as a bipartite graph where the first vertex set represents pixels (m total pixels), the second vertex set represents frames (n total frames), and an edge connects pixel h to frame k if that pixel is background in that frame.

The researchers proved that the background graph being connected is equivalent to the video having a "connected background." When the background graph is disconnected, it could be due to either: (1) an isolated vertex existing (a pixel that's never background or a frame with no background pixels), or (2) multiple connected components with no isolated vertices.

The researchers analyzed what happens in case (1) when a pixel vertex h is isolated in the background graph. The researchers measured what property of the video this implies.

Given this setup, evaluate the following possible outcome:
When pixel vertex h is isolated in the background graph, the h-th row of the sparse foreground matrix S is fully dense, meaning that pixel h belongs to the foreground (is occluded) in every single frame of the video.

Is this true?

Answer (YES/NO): YES